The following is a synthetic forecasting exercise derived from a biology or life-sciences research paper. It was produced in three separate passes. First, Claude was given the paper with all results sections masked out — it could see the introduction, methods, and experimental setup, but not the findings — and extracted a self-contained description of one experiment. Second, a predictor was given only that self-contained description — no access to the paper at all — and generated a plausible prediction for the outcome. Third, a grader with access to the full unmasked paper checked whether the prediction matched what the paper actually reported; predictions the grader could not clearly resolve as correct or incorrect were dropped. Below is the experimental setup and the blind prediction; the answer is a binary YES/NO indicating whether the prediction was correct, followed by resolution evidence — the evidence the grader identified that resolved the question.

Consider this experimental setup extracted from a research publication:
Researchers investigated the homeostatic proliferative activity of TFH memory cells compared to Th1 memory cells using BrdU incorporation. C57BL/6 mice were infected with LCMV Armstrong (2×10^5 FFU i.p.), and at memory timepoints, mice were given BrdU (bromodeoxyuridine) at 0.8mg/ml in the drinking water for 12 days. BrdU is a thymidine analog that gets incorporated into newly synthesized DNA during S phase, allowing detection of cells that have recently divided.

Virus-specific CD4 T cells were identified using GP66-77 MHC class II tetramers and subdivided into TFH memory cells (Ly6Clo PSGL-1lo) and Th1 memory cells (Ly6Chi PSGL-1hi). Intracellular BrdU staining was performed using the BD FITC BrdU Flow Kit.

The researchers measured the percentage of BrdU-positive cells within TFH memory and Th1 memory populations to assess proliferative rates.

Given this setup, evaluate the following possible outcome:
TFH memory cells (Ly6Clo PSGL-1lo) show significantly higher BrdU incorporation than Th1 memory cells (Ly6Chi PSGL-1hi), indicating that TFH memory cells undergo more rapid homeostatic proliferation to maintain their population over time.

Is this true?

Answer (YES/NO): NO